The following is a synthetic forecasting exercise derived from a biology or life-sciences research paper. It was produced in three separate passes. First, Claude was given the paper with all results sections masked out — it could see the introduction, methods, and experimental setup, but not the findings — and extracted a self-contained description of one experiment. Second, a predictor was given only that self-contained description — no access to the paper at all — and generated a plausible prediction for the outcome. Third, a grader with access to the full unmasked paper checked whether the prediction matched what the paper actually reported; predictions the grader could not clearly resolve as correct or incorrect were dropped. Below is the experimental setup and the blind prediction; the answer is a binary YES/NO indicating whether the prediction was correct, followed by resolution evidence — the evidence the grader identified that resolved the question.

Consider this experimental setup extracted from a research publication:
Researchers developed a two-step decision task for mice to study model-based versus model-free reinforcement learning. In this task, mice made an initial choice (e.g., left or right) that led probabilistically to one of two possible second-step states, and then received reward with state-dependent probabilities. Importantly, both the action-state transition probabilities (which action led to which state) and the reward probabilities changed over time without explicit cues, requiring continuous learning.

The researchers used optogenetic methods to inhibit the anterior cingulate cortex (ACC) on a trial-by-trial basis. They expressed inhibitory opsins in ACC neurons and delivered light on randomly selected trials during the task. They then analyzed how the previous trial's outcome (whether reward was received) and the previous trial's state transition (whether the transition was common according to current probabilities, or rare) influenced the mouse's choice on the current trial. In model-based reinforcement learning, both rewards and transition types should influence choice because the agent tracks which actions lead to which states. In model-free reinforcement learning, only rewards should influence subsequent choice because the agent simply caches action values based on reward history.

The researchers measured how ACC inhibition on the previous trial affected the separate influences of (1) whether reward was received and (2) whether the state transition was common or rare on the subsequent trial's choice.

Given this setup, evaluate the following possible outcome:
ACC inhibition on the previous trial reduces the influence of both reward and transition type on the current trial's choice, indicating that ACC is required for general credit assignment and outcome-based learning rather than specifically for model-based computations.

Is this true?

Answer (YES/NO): NO